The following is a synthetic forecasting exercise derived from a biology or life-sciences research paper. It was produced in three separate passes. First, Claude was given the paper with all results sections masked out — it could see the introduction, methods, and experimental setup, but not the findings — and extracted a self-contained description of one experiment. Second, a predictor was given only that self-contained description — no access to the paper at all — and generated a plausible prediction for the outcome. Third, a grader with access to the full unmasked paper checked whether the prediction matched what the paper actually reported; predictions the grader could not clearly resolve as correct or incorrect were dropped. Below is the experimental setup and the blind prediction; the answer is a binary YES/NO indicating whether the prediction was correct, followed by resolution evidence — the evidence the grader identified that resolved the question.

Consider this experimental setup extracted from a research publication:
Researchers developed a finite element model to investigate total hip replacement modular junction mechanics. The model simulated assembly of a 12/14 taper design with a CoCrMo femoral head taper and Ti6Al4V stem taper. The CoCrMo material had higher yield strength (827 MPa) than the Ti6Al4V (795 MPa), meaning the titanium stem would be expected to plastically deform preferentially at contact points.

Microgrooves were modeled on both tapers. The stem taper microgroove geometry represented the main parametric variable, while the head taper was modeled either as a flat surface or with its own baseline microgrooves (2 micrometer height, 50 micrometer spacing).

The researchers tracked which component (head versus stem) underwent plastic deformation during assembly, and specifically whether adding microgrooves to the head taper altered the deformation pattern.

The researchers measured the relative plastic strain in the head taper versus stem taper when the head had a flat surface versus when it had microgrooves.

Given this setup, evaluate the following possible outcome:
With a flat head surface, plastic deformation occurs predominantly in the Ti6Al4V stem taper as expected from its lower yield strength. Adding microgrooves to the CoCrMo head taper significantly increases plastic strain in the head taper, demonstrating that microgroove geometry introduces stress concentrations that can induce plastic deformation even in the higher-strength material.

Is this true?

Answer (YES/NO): NO